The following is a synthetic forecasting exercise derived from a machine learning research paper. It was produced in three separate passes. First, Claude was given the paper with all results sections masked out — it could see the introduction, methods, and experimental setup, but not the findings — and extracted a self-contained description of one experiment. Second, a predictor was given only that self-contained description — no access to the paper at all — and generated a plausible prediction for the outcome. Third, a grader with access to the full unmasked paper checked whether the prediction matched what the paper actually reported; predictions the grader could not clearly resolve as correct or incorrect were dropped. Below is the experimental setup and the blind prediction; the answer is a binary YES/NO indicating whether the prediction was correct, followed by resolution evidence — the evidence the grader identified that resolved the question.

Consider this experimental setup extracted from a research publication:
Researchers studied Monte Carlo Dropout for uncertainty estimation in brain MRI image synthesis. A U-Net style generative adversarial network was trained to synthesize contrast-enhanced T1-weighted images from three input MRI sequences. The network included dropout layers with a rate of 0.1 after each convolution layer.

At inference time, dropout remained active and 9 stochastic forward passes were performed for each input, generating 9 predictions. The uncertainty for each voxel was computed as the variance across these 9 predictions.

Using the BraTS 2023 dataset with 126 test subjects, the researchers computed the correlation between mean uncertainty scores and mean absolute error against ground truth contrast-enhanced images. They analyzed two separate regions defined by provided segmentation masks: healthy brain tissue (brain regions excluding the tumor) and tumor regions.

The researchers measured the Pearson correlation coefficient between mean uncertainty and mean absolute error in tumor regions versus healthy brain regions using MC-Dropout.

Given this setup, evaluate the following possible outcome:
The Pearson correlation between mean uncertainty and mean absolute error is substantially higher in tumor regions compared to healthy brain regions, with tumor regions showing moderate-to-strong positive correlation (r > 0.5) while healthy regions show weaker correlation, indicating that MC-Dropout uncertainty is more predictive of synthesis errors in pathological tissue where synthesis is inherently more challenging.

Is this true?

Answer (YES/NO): NO